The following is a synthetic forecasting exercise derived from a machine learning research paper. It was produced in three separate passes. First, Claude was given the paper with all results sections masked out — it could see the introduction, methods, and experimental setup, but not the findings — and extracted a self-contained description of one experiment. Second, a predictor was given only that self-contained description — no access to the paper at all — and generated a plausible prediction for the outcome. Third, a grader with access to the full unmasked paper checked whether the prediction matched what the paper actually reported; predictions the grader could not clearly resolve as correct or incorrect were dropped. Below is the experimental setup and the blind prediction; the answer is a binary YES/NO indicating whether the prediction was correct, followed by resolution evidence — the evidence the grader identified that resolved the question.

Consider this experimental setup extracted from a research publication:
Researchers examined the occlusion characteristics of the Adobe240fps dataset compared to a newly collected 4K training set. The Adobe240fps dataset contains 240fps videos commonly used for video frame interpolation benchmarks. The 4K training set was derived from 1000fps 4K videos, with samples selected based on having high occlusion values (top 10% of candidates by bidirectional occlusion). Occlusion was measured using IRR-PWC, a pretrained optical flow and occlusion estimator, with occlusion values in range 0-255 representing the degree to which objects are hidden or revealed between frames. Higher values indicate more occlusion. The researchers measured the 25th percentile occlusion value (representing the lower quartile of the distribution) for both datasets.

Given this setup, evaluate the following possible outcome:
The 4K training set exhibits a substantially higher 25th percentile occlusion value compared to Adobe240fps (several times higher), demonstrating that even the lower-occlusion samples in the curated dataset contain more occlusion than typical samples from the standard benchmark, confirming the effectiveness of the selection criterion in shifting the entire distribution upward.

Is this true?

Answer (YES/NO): YES